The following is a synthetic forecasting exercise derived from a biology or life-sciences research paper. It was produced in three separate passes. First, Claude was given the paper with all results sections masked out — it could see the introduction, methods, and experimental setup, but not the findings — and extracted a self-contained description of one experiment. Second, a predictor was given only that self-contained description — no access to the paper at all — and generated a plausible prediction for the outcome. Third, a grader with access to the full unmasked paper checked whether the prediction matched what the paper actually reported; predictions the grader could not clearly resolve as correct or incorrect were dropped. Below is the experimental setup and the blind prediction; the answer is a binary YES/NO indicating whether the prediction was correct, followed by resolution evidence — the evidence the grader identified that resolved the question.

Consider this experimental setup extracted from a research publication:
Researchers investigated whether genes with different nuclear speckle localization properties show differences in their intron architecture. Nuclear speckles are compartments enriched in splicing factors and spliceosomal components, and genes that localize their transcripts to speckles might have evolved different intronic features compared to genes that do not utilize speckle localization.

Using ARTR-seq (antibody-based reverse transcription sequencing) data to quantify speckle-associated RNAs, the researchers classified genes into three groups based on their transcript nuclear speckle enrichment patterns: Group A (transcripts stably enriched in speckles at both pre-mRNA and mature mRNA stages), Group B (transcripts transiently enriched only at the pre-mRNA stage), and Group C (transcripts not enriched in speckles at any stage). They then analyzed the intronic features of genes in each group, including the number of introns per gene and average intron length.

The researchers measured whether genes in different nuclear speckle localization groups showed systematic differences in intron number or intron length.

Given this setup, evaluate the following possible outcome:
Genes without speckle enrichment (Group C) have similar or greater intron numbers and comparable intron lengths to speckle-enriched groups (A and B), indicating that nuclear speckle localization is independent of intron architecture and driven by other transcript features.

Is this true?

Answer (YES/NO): NO